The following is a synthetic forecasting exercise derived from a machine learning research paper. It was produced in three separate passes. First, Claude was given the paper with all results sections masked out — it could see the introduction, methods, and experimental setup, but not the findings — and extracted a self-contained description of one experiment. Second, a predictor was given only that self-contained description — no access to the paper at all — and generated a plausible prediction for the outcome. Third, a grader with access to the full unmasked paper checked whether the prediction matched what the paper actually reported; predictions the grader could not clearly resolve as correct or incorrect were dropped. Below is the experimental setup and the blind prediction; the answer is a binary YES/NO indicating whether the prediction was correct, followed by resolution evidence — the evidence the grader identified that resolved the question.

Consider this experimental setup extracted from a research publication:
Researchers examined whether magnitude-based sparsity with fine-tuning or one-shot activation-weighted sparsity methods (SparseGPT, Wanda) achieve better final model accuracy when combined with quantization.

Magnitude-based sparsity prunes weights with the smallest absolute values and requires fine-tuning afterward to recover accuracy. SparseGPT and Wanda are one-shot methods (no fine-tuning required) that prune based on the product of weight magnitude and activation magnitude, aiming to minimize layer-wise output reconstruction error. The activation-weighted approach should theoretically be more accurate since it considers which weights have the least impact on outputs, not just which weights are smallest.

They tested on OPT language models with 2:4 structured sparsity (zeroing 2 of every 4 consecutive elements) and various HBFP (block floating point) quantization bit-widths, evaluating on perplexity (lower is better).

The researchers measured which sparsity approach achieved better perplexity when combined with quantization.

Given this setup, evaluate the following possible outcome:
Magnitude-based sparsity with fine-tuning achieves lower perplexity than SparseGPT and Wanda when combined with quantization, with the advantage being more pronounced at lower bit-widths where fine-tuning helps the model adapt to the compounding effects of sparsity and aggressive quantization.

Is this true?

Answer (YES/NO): NO